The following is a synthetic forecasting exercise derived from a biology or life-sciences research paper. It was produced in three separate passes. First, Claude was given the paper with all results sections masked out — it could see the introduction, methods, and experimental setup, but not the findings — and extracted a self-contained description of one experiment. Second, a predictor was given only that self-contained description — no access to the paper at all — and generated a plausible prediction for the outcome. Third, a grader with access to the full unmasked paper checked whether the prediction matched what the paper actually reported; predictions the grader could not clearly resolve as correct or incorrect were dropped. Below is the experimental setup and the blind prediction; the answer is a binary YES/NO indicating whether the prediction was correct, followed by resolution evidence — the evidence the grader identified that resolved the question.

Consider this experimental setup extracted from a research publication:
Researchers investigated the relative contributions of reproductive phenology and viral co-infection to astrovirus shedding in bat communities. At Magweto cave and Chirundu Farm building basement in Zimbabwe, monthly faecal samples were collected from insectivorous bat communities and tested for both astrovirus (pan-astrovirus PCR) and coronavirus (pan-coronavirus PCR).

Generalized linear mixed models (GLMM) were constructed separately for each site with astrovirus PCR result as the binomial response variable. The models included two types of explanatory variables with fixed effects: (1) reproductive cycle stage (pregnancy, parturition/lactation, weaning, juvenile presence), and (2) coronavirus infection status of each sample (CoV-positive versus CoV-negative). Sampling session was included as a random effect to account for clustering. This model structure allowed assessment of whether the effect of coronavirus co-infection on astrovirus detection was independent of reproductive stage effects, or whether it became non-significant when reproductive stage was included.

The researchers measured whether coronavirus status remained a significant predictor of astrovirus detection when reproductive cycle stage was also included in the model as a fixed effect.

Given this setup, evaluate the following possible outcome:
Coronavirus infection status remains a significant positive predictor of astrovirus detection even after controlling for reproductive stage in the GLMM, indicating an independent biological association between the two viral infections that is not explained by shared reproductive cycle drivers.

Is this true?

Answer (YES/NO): NO